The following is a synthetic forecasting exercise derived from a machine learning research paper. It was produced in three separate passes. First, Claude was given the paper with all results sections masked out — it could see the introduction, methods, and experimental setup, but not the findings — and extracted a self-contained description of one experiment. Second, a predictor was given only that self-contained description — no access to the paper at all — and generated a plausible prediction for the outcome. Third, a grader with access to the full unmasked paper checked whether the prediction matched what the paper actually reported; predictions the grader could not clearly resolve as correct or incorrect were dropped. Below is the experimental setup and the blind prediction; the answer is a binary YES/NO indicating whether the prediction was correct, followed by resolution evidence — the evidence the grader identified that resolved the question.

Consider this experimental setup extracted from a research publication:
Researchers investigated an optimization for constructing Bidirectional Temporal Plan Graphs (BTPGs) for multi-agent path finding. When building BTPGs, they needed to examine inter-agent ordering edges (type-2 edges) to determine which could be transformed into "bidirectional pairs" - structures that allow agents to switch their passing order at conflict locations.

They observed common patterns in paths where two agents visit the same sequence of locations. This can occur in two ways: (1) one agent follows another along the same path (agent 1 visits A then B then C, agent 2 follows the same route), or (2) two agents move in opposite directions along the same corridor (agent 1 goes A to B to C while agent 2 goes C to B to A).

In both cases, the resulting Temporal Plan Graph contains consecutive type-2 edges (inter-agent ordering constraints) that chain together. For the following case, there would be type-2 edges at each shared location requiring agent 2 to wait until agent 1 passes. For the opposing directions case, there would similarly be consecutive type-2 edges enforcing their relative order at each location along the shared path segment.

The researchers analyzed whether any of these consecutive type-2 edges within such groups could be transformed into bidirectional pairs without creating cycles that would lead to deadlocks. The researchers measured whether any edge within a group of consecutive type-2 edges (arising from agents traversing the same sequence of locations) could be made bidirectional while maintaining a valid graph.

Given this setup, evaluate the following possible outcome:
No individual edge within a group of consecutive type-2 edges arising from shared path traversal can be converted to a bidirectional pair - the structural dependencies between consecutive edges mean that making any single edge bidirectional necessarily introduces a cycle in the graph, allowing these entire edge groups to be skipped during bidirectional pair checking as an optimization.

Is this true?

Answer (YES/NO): YES